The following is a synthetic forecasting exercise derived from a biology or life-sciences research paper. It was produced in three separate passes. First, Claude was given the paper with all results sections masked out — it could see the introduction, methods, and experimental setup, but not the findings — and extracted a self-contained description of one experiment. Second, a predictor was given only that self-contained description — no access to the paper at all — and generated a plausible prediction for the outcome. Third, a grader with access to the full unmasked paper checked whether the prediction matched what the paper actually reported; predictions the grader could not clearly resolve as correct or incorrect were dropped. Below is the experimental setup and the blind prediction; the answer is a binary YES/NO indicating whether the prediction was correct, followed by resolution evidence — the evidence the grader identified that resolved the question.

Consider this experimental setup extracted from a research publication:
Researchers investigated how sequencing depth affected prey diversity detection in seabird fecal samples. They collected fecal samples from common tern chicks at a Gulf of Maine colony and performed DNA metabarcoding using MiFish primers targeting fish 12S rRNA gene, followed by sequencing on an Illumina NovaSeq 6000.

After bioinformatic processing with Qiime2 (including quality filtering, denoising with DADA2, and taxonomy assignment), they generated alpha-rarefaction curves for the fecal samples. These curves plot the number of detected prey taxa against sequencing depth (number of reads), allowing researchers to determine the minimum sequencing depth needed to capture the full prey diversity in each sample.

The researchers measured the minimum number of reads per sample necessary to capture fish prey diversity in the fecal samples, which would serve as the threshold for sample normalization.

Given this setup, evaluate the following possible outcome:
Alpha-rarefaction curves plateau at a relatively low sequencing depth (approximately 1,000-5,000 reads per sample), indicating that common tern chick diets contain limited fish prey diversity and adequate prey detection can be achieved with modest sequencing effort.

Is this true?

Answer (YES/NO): NO